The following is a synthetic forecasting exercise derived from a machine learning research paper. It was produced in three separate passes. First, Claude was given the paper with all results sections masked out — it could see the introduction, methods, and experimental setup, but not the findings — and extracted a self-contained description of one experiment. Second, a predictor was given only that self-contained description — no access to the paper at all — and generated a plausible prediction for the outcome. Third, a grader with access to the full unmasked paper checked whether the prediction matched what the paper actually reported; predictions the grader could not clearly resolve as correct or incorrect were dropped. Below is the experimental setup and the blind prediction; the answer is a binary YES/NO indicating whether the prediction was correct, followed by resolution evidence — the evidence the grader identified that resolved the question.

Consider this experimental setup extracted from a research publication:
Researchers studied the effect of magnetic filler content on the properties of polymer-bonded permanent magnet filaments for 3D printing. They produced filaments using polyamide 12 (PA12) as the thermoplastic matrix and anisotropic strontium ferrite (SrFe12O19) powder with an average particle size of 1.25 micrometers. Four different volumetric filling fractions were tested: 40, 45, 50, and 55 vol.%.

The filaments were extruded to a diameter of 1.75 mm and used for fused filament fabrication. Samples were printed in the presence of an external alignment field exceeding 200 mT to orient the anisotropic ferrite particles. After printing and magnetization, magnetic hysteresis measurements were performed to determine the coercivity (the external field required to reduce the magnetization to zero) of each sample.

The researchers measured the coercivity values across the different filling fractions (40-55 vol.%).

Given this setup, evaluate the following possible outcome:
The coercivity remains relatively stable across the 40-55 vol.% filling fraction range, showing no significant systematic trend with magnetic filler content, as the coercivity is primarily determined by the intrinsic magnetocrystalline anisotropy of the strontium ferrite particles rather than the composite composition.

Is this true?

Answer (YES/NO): NO